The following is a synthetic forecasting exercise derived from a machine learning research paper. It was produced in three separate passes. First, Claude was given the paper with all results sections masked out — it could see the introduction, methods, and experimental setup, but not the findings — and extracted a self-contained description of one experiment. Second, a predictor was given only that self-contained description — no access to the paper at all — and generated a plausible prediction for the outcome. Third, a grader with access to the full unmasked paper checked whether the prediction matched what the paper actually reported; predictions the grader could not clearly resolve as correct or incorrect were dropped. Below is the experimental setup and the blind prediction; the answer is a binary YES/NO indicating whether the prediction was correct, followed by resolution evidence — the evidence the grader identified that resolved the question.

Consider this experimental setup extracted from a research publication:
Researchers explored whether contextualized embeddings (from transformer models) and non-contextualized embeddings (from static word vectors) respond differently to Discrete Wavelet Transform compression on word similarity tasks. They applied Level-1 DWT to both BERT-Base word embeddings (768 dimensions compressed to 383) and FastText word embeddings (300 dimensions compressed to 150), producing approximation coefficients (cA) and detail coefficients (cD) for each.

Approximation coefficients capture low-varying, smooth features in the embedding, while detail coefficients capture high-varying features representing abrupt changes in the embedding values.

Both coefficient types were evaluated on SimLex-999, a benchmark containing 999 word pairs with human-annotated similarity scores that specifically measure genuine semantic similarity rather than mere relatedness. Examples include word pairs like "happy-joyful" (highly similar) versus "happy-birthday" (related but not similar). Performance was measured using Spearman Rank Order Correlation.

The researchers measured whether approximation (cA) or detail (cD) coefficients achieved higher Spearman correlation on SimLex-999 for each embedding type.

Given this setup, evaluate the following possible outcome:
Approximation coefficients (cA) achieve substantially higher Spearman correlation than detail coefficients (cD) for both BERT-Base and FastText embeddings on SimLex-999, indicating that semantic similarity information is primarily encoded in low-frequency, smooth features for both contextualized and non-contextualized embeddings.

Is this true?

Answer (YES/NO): NO